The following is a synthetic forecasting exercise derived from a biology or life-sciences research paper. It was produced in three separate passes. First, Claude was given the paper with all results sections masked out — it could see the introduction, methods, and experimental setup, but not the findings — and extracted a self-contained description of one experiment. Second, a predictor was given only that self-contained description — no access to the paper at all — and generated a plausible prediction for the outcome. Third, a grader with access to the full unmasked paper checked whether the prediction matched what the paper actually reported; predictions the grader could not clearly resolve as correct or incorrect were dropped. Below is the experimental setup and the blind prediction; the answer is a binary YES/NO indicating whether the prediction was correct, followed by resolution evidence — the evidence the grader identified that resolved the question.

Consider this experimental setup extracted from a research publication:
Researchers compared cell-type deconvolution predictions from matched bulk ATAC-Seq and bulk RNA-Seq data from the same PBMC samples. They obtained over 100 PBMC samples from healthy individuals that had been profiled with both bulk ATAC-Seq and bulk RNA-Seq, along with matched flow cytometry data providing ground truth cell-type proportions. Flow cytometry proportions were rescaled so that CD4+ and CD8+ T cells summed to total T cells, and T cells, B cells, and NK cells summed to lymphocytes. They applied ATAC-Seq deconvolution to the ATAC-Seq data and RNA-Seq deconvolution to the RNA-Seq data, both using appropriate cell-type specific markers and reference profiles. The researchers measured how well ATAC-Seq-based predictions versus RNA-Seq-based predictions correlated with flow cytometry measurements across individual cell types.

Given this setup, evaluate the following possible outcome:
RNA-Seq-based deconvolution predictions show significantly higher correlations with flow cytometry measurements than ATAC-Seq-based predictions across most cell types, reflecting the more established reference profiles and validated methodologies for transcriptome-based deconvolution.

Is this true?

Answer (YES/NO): NO